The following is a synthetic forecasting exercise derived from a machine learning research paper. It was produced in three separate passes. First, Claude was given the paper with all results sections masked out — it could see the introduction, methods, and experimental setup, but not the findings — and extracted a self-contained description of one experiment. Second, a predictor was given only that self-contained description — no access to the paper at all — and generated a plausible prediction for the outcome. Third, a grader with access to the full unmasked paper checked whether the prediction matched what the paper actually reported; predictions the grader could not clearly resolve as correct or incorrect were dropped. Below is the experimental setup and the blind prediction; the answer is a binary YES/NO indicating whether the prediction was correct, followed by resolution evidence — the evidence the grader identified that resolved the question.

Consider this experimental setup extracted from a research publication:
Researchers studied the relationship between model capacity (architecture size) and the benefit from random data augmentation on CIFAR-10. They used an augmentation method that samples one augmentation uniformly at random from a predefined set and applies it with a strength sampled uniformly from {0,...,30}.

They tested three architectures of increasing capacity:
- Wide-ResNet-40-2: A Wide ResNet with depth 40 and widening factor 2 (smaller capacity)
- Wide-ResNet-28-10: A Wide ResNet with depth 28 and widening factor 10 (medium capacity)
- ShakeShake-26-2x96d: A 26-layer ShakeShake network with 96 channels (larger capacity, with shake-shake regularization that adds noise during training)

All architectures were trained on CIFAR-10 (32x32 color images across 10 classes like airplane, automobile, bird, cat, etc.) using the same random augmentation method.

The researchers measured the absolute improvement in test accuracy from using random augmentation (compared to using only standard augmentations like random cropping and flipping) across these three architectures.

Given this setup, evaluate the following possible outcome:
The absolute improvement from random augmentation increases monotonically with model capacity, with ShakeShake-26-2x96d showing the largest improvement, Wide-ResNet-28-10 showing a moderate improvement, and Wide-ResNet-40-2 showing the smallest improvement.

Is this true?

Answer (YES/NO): NO